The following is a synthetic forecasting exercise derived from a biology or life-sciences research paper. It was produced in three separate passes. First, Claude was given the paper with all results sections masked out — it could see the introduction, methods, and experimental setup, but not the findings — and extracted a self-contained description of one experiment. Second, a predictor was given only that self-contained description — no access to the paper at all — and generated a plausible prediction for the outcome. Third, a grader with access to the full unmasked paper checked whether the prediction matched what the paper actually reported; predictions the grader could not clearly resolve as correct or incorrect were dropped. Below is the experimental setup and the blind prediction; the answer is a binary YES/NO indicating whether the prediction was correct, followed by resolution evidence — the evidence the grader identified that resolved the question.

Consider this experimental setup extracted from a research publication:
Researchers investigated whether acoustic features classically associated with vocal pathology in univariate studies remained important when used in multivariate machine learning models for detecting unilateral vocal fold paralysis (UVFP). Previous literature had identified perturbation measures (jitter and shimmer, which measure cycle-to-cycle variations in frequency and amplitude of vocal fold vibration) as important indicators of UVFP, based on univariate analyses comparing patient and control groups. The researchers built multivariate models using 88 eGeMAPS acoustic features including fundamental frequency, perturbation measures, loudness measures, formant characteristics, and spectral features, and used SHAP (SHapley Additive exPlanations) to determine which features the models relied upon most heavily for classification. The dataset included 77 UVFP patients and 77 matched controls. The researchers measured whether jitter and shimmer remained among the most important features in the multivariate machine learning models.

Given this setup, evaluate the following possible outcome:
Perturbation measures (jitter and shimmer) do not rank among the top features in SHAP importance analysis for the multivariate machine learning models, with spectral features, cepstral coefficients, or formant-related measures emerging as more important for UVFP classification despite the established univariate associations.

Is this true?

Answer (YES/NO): YES